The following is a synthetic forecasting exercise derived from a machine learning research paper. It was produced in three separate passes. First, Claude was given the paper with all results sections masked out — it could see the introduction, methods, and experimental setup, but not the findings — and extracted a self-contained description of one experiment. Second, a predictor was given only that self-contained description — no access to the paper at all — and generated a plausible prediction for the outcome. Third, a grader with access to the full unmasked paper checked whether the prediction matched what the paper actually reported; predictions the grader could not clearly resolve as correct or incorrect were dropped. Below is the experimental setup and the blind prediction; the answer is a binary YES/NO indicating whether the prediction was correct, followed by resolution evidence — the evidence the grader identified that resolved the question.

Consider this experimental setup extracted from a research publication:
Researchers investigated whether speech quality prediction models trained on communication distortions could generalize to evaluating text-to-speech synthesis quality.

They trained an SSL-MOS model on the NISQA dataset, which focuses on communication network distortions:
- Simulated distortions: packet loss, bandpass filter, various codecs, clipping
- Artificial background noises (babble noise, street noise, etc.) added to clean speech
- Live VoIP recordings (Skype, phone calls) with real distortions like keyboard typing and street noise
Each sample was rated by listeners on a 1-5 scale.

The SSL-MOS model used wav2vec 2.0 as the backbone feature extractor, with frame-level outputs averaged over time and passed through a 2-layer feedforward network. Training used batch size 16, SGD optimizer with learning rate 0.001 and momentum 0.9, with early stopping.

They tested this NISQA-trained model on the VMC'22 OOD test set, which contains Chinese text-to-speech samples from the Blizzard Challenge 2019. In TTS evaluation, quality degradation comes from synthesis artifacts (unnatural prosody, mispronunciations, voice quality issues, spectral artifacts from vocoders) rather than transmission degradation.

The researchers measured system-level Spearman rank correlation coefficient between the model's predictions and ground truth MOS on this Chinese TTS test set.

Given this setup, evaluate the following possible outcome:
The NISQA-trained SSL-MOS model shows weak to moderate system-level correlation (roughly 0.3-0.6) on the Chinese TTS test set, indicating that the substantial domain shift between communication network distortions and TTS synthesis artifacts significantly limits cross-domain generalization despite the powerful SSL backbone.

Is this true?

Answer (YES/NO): NO